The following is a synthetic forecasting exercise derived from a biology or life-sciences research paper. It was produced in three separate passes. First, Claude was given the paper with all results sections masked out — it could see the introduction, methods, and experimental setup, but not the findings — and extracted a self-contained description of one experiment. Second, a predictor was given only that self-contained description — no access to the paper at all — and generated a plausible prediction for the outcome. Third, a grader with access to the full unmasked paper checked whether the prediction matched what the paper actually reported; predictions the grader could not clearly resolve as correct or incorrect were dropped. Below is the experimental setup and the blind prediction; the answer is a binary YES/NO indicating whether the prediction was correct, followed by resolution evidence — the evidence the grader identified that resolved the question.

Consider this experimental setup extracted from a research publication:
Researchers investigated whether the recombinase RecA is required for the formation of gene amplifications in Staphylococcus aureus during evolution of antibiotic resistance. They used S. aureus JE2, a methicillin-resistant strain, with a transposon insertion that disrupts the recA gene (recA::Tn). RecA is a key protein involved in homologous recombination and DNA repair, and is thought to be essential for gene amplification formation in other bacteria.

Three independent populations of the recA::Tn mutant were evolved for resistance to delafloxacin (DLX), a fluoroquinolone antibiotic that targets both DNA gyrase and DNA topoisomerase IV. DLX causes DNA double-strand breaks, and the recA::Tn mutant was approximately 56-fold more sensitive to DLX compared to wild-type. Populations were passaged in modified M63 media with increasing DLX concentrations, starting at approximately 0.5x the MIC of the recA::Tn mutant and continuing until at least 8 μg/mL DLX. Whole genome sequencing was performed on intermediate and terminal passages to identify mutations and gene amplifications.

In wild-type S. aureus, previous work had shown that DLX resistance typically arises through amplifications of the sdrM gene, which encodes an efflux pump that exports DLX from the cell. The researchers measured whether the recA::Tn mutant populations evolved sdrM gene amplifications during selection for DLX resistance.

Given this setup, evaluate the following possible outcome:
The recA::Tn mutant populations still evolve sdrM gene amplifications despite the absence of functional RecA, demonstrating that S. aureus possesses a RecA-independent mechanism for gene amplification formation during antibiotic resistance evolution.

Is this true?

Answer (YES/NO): NO